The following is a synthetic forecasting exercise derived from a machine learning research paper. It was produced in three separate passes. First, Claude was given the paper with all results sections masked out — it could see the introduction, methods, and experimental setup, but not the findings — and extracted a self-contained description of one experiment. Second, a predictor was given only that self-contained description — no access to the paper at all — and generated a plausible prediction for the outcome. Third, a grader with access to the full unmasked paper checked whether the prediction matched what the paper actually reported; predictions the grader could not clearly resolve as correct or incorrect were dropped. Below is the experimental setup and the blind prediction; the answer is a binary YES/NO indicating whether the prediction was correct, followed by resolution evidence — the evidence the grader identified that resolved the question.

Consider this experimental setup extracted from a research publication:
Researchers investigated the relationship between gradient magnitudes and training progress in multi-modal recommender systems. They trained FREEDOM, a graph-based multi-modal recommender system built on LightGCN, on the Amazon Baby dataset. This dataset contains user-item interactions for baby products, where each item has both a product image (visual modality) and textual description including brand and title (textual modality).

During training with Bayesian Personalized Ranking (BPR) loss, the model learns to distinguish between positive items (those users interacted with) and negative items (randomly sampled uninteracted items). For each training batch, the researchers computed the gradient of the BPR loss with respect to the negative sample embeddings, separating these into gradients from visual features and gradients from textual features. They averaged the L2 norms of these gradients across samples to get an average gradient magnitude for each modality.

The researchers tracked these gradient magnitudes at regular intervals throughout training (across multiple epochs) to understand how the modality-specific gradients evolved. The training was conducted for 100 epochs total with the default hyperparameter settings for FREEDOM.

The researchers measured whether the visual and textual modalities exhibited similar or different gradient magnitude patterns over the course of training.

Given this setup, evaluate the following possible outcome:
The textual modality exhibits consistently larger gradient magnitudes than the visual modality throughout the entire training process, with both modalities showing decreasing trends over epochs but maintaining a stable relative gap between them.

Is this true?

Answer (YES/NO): NO